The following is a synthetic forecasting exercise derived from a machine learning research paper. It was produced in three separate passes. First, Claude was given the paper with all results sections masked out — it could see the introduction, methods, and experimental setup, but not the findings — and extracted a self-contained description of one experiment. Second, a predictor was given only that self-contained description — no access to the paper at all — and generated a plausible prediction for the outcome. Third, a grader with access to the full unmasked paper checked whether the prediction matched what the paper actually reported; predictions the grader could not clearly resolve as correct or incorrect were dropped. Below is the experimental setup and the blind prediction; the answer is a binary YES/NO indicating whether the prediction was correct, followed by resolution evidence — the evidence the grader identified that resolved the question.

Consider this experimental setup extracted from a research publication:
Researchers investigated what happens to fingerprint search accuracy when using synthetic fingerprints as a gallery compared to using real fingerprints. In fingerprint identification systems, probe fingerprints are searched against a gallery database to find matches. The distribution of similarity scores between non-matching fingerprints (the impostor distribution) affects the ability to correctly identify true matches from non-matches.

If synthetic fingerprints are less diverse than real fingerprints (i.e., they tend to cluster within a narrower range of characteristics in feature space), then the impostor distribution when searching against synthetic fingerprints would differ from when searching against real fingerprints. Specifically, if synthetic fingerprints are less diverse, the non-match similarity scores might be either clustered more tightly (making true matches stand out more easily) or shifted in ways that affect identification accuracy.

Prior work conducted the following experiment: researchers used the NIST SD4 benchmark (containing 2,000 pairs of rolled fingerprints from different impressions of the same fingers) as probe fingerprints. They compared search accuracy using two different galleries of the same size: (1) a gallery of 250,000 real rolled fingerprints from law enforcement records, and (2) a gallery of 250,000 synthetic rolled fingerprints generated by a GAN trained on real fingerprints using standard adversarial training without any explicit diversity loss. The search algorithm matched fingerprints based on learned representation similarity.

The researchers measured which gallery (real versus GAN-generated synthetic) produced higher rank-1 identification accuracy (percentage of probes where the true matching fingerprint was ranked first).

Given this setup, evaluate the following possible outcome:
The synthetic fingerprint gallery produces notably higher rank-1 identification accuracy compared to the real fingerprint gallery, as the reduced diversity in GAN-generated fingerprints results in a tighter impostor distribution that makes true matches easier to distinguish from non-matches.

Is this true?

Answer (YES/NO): YES